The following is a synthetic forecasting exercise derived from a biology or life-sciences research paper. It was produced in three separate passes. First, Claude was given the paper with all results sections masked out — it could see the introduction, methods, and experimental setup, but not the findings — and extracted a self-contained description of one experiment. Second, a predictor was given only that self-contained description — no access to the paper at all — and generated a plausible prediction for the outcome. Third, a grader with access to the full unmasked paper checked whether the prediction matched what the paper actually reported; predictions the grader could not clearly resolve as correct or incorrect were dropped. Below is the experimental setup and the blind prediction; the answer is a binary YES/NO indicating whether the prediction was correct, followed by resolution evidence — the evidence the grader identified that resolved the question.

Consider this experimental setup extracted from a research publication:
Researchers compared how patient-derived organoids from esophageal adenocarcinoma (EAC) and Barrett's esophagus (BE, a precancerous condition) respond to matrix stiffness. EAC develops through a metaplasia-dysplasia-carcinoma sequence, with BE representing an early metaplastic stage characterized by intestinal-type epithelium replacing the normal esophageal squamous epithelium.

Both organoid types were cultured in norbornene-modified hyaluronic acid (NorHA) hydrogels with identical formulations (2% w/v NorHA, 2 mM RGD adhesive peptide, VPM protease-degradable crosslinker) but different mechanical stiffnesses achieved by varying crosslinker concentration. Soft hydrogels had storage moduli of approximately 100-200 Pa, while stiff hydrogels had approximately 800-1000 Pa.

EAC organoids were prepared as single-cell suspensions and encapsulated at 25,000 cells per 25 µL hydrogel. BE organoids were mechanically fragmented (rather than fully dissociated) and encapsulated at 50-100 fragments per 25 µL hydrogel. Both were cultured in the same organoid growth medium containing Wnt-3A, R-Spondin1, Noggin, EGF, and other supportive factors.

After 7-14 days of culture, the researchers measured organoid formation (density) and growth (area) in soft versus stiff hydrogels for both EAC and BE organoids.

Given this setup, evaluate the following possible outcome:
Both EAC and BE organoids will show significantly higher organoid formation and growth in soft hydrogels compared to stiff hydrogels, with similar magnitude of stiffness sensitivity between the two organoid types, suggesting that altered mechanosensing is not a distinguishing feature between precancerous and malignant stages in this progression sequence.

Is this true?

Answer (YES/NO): NO